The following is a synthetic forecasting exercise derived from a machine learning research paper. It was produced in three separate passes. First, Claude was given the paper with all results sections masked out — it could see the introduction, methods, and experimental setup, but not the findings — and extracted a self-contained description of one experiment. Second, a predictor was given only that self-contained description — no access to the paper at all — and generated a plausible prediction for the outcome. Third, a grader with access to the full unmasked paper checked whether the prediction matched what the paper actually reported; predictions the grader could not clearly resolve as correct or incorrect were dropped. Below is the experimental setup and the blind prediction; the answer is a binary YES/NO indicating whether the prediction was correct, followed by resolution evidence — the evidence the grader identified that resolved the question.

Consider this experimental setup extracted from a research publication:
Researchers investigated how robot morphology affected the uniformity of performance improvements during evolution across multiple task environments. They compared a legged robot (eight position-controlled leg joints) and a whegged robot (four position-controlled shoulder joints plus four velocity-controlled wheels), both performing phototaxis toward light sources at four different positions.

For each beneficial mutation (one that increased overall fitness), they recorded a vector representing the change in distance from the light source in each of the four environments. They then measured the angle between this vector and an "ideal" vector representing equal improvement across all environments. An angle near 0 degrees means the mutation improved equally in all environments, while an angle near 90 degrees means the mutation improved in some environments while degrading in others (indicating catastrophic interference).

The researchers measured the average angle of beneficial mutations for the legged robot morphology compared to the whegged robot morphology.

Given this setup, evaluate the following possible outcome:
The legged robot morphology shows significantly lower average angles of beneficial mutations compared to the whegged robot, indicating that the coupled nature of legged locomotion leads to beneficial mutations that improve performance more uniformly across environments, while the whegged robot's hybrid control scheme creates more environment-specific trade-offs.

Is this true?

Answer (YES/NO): NO